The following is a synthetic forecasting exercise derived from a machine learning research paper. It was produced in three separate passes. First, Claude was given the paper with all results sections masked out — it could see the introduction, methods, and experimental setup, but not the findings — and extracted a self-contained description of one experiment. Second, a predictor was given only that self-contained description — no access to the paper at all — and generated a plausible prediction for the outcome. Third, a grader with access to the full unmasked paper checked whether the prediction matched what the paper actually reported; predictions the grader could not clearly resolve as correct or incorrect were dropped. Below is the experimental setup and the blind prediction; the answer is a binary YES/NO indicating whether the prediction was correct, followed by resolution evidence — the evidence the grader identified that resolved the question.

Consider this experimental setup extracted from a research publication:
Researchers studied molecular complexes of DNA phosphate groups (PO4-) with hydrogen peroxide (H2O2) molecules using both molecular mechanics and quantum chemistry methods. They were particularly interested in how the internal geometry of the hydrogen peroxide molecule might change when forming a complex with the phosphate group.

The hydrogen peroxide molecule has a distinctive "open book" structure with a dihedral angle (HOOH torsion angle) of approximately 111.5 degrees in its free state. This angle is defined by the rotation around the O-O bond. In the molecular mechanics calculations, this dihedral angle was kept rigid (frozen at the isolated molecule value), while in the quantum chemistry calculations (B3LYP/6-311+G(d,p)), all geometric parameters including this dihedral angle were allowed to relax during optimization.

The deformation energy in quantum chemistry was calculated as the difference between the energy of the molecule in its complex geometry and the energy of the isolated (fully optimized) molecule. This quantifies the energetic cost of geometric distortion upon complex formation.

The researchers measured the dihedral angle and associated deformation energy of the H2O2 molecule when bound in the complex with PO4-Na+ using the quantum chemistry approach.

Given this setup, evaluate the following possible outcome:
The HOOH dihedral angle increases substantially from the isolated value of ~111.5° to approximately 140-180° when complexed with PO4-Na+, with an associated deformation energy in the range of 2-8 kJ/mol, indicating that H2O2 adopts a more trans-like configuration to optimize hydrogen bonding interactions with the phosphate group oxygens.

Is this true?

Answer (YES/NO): NO